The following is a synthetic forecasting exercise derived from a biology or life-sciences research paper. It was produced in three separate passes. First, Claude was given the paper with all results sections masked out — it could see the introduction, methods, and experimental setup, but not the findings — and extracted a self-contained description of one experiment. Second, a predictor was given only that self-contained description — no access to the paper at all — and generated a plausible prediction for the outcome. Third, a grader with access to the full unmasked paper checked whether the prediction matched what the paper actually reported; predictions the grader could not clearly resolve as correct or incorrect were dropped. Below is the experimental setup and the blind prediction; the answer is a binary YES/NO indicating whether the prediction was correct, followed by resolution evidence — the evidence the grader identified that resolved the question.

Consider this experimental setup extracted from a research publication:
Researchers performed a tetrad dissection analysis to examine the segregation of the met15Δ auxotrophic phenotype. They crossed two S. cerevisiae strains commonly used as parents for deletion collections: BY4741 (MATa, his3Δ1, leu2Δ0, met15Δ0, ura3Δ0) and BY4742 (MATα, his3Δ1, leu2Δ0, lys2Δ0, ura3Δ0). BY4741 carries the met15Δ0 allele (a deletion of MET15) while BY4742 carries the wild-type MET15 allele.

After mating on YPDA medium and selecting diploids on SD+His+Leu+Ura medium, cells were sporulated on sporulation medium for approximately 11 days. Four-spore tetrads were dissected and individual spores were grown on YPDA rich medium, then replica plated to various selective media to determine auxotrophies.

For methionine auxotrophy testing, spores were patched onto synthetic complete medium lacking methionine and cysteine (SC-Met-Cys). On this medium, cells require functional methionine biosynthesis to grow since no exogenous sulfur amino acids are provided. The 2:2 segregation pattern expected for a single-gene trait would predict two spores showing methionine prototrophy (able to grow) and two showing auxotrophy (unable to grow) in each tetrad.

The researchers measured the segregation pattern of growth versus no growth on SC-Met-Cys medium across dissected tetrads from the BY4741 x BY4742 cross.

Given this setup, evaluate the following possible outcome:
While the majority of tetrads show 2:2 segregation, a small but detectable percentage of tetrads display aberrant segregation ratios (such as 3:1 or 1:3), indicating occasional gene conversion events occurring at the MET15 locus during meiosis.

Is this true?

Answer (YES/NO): NO